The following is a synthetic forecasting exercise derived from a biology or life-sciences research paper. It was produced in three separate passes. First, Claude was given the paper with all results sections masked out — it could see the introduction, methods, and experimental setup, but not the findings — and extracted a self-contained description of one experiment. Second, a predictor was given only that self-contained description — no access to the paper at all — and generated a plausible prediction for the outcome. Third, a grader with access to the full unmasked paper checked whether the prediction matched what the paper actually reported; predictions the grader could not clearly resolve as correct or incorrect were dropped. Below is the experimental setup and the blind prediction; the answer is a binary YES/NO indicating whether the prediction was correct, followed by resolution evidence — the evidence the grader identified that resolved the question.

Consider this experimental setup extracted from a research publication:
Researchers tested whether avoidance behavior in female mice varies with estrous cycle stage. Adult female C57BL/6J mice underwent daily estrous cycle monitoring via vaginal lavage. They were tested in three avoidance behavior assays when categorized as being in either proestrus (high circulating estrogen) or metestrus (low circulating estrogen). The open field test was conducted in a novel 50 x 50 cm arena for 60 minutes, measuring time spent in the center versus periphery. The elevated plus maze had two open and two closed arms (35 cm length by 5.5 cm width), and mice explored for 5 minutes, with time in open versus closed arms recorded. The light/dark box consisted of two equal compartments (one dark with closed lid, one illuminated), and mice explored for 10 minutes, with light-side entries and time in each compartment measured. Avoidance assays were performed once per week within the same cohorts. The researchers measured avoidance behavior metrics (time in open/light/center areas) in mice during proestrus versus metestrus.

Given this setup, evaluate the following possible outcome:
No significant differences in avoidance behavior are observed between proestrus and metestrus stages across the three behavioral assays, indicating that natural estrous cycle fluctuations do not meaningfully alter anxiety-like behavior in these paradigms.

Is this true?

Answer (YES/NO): NO